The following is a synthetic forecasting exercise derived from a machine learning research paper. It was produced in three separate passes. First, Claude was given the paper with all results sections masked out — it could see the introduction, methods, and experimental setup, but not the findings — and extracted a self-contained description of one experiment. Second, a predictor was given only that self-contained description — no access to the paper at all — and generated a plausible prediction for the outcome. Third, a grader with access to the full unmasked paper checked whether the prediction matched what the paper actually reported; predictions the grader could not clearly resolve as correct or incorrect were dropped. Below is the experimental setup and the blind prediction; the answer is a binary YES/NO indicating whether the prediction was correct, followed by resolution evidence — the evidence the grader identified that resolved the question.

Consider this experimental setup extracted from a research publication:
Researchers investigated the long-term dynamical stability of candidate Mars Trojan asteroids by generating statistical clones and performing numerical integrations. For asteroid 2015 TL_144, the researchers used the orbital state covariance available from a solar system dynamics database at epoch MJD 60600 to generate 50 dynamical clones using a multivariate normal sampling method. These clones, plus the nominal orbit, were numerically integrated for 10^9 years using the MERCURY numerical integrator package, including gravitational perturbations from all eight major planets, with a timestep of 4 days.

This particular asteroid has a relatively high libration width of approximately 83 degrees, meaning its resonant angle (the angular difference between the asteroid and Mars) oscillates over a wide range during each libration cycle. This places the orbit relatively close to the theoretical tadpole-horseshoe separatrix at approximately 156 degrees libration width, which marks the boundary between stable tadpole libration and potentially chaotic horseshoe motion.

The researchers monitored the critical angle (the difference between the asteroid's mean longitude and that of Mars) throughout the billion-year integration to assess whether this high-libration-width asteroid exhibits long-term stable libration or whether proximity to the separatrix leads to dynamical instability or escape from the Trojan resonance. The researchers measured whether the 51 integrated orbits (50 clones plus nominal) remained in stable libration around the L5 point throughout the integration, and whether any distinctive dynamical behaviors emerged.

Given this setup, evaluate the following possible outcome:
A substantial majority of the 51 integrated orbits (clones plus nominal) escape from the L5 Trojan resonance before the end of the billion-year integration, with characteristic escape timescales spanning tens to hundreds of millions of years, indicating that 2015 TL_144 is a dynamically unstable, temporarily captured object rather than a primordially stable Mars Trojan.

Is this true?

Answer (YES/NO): NO